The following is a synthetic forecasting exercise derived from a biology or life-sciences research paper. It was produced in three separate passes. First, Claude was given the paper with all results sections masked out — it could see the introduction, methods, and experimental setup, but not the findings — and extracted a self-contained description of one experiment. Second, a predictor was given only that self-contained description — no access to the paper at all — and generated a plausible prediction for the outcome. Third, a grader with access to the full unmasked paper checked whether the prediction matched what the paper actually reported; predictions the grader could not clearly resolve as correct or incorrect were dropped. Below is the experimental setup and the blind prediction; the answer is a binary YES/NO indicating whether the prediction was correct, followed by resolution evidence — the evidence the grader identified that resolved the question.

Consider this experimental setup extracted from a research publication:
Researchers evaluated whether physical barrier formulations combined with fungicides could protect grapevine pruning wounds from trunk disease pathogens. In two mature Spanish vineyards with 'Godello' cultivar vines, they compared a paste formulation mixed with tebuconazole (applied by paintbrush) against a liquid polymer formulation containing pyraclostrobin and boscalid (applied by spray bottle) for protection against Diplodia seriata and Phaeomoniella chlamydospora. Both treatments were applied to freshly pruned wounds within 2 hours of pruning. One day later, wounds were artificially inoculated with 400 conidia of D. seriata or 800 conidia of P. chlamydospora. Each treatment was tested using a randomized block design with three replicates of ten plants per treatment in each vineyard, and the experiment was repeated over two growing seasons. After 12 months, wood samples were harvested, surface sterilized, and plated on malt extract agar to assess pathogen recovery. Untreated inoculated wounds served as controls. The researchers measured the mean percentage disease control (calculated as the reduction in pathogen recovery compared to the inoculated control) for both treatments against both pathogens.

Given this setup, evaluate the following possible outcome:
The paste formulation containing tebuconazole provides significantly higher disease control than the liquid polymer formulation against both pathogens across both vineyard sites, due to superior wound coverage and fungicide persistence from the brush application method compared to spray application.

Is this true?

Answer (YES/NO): NO